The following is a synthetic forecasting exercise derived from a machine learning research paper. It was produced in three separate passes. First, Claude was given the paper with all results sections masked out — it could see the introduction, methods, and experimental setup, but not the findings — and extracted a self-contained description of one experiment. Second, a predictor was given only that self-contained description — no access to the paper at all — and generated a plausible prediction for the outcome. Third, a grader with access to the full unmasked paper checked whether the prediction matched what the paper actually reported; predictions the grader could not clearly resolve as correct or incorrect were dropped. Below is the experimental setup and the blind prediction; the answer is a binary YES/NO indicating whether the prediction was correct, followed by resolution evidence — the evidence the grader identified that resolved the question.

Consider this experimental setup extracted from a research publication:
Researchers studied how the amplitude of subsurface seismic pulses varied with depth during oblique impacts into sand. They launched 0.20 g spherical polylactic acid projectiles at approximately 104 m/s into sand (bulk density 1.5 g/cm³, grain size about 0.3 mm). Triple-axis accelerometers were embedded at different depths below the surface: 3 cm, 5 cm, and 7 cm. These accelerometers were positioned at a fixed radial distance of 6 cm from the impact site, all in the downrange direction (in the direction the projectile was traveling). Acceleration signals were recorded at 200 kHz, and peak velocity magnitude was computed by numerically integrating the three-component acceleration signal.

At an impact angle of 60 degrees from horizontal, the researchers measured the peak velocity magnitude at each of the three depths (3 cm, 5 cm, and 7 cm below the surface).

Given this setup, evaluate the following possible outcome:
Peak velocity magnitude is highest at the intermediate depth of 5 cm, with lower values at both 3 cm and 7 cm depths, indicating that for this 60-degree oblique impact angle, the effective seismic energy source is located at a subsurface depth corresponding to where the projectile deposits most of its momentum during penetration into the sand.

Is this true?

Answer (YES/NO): NO